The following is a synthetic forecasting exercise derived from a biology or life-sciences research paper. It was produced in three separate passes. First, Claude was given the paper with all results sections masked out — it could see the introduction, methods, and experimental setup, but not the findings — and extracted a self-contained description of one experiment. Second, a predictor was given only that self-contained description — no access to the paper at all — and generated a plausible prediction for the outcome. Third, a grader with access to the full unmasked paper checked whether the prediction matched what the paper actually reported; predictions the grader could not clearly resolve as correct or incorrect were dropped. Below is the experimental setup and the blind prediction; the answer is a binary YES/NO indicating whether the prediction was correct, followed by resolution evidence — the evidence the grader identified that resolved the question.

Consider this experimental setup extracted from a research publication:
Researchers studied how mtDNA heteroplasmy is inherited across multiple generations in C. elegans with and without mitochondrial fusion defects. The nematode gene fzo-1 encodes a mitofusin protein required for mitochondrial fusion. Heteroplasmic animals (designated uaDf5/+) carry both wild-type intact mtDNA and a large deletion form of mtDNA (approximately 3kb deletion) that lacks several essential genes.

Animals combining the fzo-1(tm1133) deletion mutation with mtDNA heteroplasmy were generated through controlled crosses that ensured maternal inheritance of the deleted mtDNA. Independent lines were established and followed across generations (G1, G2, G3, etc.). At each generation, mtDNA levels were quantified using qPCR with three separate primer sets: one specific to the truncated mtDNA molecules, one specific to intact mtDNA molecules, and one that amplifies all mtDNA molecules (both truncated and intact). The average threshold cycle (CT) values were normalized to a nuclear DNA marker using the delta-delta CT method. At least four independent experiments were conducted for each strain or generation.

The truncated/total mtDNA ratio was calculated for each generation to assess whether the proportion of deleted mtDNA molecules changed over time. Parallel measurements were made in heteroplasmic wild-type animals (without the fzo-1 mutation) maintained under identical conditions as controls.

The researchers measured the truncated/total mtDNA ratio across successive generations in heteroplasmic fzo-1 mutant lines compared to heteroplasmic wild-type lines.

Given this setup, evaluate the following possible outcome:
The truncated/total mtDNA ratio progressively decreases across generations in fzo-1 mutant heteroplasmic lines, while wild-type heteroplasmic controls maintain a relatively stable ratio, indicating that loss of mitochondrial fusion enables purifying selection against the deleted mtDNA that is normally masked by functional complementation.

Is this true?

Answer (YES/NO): YES